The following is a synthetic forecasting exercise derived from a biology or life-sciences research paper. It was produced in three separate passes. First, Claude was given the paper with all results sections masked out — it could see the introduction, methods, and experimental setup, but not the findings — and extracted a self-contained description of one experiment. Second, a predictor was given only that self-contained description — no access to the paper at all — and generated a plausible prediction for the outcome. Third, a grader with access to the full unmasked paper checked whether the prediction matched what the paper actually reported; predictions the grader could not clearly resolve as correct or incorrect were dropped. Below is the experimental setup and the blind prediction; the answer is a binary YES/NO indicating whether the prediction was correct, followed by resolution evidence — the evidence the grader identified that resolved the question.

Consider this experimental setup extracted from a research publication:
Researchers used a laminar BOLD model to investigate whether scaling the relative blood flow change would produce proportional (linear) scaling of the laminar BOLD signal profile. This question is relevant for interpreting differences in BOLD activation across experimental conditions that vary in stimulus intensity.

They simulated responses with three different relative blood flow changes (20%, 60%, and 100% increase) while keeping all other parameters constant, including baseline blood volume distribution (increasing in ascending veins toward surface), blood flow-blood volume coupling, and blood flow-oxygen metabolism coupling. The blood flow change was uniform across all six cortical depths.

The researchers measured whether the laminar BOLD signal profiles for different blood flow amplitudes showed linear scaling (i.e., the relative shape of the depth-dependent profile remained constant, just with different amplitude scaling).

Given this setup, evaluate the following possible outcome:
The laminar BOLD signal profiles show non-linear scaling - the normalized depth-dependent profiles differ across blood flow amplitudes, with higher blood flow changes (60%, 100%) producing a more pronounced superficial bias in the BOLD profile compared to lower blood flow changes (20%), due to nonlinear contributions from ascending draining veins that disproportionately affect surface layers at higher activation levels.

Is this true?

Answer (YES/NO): NO